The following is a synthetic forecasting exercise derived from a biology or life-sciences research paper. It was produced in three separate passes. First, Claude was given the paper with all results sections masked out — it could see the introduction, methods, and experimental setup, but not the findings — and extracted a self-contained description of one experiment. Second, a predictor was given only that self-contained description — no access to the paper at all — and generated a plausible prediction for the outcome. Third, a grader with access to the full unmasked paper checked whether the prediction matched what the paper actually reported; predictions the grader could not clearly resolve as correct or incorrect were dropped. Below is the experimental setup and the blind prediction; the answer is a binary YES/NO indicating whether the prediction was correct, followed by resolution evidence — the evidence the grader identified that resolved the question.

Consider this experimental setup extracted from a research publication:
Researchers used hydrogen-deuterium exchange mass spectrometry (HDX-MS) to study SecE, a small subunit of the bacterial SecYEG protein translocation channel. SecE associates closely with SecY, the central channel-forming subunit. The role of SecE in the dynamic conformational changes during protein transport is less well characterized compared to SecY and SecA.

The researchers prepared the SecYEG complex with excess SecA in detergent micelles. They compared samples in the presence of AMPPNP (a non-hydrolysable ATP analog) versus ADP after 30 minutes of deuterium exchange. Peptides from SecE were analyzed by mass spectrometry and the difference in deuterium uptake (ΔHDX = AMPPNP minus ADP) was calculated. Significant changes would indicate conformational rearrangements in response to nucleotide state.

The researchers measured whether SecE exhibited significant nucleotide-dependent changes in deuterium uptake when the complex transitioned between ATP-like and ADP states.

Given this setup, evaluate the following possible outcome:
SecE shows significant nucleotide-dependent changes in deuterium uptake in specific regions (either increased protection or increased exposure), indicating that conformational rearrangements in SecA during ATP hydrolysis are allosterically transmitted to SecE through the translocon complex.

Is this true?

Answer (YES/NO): YES